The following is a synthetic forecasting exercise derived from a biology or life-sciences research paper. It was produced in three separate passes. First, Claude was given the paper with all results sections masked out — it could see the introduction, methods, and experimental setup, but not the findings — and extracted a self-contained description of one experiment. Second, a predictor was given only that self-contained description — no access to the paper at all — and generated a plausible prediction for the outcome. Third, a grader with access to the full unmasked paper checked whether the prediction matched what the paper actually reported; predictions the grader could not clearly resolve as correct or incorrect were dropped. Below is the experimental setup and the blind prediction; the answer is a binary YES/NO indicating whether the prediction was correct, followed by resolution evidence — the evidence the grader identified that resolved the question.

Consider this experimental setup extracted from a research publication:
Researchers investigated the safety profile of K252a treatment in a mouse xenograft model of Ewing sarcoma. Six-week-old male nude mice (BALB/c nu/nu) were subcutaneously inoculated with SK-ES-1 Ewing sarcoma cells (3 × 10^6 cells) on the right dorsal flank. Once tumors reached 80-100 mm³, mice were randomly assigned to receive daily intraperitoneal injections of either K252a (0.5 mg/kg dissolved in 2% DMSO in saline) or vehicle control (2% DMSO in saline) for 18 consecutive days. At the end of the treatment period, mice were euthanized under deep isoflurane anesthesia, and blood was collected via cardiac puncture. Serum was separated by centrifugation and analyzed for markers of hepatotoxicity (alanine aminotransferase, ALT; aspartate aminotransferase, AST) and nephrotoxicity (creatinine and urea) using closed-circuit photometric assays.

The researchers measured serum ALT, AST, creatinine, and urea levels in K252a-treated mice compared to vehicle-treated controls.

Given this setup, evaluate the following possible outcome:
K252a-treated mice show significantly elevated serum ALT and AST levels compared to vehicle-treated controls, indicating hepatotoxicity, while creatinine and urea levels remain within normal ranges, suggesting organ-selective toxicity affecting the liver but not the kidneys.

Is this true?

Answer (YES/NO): NO